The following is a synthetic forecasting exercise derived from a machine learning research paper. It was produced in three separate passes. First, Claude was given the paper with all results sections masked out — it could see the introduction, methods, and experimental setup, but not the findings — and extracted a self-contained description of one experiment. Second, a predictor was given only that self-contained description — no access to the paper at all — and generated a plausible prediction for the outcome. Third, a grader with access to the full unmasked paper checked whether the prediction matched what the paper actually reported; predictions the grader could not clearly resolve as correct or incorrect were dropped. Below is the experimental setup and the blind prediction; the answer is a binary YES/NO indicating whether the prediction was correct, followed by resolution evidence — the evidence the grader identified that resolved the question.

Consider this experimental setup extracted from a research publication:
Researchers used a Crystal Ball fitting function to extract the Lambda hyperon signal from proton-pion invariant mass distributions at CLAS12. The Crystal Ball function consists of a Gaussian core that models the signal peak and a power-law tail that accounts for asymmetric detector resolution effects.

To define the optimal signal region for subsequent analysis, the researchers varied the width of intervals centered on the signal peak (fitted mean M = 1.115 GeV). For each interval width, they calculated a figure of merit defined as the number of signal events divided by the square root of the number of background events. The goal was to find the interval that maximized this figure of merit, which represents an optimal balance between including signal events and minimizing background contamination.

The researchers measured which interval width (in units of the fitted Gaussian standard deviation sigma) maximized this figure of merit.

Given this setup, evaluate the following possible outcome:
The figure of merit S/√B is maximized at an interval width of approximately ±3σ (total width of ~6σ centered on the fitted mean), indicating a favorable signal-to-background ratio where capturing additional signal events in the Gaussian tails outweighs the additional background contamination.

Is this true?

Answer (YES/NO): NO